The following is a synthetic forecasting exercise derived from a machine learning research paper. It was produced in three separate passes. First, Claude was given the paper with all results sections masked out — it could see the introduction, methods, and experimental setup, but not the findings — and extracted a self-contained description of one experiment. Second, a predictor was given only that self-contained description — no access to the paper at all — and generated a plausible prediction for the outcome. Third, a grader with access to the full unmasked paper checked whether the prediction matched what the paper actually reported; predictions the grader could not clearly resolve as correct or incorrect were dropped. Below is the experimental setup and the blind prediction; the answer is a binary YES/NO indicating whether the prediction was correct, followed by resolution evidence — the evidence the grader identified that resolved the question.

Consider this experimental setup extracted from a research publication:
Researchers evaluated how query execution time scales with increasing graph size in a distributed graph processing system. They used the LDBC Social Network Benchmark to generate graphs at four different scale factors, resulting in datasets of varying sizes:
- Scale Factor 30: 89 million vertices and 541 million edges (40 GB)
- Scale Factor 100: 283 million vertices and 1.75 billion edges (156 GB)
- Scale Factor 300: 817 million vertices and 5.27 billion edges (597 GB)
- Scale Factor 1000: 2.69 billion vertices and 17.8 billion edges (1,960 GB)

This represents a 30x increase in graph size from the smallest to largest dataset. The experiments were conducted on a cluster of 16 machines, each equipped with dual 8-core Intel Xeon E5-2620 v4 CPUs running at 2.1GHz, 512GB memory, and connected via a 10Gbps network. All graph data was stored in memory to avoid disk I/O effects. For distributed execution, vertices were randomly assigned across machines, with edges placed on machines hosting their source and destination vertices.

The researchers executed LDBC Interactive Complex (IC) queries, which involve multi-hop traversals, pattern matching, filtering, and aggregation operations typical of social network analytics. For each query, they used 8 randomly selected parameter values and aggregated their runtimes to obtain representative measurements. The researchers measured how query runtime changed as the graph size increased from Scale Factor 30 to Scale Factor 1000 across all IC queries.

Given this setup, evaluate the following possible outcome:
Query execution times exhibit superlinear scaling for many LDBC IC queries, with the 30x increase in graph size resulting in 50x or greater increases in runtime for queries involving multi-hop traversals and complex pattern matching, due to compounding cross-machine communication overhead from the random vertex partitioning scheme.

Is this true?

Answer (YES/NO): NO